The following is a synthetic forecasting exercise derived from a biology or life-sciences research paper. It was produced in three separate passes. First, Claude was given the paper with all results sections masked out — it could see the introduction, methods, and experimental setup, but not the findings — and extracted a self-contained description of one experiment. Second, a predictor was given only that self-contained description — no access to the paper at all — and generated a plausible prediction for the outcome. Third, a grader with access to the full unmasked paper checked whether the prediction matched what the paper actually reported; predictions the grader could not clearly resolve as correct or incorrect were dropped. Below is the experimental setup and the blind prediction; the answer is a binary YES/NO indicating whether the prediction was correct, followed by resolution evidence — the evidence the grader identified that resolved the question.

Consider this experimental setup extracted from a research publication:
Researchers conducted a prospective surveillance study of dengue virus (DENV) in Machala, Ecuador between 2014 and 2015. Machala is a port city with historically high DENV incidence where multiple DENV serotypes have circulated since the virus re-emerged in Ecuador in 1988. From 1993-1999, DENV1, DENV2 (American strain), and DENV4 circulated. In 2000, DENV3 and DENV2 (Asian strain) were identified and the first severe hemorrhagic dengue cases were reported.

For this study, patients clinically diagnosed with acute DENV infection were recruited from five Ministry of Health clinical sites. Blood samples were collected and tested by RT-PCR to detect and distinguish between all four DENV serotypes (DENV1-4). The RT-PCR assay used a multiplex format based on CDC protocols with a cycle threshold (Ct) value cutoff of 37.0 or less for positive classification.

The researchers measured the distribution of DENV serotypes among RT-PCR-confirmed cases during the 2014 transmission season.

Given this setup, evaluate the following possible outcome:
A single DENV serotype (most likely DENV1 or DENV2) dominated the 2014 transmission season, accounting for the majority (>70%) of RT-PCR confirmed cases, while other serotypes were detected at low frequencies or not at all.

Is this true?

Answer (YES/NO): YES